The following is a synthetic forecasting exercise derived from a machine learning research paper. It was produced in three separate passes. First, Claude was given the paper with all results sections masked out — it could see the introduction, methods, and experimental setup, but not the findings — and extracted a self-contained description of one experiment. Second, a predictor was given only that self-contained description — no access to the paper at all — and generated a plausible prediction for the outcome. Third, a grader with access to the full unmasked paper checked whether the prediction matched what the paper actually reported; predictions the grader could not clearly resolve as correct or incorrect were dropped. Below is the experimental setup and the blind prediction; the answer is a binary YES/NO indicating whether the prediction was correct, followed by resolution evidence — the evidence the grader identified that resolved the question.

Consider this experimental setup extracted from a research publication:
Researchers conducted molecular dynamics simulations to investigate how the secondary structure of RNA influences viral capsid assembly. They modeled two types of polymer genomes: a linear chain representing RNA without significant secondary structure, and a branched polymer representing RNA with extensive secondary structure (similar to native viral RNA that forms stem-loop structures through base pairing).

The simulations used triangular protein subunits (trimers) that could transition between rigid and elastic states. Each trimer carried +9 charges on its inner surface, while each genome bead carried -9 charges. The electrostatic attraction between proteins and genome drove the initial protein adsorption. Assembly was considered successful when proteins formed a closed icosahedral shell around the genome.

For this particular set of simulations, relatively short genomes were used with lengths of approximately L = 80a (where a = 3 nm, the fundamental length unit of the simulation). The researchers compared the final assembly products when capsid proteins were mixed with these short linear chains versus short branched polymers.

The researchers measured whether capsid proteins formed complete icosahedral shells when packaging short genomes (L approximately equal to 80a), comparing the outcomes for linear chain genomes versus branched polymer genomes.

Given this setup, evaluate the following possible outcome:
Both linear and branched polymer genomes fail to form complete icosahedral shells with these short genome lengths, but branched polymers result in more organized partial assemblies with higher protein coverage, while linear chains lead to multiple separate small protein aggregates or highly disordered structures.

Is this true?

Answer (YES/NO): NO